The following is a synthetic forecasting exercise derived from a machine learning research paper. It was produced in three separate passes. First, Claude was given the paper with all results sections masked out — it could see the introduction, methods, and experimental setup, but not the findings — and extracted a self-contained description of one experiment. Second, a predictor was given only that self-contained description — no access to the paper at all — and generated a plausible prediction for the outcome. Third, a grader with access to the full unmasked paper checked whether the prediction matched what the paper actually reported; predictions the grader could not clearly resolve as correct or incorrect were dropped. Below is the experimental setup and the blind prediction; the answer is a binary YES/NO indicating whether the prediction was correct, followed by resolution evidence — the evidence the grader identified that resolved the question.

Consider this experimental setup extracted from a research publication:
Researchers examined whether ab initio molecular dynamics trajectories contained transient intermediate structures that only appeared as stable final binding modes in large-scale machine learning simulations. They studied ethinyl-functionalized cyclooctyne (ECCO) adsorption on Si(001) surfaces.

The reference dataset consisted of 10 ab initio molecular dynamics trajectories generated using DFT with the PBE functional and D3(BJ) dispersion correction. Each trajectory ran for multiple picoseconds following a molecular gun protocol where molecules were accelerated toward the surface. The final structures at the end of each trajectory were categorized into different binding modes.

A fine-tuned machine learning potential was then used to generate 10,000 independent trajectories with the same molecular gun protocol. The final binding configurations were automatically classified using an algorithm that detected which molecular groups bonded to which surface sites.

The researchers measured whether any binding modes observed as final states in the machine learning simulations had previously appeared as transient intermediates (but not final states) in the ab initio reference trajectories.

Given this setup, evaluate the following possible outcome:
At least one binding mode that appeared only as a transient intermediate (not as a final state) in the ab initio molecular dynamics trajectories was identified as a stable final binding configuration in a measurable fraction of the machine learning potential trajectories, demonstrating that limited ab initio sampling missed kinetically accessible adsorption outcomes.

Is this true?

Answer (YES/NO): YES